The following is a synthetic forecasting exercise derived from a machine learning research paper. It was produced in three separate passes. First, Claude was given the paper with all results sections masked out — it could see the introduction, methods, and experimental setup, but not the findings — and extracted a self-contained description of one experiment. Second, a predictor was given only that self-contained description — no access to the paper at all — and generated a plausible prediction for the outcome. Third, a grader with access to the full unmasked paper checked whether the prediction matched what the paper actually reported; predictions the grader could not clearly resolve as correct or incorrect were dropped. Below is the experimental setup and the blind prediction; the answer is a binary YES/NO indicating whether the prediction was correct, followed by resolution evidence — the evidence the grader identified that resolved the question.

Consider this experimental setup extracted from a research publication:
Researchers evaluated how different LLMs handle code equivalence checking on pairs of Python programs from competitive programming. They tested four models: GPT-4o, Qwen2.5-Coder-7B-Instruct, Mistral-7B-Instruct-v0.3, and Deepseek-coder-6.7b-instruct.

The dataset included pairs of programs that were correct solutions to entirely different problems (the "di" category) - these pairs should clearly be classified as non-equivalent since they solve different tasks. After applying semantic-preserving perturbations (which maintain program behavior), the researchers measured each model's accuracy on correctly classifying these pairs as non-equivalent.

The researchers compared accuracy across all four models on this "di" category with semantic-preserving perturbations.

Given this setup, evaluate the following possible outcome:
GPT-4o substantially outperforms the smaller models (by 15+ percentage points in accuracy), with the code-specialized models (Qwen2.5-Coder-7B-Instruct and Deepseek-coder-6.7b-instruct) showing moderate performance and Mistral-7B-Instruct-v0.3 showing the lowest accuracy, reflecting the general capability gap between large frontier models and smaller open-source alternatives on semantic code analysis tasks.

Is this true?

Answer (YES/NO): NO